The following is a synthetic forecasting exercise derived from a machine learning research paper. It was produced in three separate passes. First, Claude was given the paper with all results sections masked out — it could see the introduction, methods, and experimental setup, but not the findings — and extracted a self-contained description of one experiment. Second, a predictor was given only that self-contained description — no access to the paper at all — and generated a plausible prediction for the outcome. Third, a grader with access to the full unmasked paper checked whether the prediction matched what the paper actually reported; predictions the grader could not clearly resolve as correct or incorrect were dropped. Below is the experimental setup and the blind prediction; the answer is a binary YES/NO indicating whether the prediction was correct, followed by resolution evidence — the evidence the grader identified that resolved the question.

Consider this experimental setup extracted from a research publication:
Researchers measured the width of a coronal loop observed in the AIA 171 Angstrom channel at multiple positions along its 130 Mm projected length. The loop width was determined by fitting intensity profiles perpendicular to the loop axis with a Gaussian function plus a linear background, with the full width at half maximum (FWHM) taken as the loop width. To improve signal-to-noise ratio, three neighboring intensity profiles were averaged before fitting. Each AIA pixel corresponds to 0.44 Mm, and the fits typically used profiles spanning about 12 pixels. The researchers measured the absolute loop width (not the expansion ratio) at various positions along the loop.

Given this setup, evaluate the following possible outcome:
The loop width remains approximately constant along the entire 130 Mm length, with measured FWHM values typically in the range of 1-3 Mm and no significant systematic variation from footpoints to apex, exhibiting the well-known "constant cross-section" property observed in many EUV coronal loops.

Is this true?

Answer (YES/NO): NO